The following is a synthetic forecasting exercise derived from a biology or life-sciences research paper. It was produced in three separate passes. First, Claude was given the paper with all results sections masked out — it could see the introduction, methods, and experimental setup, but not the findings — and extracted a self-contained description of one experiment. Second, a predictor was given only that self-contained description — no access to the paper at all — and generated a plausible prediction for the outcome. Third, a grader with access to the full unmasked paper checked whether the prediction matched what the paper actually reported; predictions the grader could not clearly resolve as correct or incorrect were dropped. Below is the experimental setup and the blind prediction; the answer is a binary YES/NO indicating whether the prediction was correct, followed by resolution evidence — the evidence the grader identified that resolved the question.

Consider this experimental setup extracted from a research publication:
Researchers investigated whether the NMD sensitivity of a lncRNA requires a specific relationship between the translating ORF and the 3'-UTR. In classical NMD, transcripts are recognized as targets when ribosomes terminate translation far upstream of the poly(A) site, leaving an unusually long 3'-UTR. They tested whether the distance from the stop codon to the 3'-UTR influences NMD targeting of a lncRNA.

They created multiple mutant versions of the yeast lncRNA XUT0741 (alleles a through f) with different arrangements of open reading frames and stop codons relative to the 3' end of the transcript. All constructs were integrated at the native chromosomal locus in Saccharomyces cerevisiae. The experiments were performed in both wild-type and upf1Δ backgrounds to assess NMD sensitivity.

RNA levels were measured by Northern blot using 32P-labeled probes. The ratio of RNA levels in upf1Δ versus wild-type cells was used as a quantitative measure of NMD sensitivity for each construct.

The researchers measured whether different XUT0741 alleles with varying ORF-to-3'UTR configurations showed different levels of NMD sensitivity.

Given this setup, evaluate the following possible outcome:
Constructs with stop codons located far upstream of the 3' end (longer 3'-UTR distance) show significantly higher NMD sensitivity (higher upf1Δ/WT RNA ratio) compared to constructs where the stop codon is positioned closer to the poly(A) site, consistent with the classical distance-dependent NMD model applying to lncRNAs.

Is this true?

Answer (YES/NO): YES